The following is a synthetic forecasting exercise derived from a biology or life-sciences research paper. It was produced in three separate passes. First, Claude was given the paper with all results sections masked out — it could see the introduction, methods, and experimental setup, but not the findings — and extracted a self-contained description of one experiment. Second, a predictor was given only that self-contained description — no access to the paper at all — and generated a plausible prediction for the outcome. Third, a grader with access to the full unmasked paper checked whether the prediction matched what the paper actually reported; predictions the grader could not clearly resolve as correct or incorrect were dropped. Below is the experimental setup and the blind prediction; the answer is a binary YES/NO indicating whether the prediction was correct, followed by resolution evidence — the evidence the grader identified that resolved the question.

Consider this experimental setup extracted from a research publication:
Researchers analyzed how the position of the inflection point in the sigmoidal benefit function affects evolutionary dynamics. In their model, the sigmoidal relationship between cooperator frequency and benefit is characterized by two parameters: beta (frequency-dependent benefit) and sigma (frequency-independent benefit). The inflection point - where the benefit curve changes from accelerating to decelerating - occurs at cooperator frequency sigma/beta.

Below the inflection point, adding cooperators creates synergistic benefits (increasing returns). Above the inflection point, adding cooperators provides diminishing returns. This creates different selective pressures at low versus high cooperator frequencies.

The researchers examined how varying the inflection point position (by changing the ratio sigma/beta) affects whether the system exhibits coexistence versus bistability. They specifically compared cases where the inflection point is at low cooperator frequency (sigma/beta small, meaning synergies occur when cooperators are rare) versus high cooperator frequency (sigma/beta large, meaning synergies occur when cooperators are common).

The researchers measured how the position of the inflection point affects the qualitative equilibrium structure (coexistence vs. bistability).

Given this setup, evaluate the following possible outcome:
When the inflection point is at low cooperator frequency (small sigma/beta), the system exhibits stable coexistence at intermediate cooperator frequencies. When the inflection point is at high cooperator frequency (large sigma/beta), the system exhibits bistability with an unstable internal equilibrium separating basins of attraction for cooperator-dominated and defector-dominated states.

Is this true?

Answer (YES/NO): YES